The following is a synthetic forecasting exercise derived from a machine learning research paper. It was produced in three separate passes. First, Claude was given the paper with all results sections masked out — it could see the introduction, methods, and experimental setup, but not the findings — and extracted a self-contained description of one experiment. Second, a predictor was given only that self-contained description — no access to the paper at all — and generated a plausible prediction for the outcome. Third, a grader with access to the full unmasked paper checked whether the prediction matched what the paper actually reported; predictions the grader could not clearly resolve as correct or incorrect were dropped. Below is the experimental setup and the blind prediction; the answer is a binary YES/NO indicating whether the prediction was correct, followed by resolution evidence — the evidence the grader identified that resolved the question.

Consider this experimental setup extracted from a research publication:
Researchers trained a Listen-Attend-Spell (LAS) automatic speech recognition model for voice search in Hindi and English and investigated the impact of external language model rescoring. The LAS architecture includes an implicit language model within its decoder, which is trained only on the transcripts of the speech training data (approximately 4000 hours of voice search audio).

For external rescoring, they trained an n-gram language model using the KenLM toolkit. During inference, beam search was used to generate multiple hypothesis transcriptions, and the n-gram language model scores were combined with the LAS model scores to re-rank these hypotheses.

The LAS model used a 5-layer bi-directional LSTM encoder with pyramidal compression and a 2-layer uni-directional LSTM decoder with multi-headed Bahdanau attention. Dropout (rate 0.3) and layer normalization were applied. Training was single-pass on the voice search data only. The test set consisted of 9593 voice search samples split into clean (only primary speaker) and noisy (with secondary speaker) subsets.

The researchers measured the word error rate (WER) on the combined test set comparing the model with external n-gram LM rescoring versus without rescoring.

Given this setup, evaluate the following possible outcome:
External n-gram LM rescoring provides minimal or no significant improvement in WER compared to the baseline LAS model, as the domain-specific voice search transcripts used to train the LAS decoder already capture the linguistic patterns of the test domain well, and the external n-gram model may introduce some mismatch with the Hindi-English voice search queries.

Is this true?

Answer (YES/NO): NO